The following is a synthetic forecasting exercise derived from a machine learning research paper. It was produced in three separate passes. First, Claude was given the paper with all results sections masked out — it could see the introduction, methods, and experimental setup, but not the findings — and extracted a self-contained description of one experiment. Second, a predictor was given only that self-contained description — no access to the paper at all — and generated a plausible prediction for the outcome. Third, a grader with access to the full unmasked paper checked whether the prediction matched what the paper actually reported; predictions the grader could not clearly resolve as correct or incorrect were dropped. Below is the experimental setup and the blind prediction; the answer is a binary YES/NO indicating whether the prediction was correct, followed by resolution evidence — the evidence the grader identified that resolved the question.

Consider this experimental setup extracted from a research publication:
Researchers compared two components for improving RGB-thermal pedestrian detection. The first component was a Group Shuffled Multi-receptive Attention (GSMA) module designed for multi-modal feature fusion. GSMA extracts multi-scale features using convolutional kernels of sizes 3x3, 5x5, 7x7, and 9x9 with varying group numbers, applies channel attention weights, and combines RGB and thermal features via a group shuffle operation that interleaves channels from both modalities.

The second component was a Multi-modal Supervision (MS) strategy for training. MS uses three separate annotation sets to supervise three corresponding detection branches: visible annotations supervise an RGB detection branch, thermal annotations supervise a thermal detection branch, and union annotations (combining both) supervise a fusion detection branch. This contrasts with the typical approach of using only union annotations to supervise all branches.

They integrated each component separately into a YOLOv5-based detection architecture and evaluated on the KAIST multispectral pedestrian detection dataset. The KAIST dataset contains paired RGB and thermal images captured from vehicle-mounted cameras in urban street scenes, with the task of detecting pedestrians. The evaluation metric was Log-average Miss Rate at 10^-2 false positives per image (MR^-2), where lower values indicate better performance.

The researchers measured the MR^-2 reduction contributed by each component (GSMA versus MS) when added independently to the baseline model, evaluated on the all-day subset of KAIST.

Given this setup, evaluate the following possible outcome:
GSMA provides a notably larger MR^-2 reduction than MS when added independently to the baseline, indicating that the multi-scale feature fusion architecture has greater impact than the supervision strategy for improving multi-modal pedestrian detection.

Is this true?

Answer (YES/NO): NO